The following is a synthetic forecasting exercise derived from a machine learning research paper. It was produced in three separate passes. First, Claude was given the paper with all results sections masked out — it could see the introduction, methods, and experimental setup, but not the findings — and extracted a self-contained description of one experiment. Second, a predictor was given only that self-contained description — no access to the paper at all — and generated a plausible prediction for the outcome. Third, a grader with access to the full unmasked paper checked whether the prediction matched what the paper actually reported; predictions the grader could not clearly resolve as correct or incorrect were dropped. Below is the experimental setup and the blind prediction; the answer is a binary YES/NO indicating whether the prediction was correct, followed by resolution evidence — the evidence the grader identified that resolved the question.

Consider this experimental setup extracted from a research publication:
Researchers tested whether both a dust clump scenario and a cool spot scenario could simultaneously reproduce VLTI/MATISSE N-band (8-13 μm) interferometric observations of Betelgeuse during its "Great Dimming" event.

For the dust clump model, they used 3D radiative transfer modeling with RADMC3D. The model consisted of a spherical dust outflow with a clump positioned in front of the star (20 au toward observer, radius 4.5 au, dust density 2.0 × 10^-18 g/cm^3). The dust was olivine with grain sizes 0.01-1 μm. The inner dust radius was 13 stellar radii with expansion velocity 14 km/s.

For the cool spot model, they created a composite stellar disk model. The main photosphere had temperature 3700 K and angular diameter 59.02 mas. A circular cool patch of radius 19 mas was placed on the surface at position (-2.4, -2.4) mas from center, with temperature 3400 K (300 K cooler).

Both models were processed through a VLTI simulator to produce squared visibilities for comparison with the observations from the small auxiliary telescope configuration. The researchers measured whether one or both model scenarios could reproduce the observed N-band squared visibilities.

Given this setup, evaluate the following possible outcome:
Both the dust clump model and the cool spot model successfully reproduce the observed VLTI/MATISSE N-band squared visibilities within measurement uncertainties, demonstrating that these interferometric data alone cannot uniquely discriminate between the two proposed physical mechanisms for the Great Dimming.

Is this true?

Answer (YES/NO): NO